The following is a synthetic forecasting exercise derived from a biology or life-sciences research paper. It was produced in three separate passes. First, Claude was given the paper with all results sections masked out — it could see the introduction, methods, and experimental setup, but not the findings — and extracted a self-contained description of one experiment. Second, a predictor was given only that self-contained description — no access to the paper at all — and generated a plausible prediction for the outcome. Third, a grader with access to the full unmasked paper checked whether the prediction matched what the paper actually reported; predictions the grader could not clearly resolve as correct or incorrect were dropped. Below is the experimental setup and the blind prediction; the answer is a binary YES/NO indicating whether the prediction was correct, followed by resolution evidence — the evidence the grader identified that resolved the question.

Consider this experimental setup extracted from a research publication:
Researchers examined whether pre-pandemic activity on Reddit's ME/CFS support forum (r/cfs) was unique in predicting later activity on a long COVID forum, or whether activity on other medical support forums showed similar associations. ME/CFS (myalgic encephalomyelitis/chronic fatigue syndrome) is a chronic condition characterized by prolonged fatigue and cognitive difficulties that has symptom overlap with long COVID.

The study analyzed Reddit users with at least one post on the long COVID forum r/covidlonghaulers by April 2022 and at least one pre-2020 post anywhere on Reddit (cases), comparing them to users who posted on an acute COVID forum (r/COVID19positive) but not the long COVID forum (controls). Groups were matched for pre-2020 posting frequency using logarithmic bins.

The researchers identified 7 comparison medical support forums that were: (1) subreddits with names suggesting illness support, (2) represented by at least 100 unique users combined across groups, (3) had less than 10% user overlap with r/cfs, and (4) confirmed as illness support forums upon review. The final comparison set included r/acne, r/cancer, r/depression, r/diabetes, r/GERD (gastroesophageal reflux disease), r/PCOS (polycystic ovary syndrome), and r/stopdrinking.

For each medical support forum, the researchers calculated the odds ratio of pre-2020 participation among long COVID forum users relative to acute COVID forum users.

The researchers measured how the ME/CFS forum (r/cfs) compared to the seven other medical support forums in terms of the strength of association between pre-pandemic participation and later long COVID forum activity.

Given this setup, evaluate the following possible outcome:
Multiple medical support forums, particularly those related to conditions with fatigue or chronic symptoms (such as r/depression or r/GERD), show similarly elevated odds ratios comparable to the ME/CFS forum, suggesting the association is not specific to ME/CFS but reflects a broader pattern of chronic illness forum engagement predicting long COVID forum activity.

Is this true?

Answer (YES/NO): NO